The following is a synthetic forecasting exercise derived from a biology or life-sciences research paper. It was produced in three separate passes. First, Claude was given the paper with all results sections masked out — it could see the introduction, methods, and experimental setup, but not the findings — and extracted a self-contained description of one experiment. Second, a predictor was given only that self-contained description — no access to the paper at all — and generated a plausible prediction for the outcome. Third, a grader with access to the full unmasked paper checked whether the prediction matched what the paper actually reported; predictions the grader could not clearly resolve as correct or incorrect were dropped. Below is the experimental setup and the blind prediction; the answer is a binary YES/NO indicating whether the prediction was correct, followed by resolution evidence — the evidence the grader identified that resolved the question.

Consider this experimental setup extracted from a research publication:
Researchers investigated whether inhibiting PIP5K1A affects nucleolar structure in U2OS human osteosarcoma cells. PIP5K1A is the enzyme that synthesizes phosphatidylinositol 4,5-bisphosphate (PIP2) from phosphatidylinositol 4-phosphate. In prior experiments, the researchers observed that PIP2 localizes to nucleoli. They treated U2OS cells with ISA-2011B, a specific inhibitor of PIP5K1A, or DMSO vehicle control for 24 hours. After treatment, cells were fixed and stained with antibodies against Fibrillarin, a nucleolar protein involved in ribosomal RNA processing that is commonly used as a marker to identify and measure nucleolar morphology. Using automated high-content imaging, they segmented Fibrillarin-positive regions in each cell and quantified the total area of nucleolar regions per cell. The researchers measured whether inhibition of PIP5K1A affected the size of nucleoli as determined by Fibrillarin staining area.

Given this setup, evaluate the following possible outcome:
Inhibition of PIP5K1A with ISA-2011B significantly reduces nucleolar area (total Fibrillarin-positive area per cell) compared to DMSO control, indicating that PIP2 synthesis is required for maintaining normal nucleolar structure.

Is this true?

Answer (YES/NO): NO